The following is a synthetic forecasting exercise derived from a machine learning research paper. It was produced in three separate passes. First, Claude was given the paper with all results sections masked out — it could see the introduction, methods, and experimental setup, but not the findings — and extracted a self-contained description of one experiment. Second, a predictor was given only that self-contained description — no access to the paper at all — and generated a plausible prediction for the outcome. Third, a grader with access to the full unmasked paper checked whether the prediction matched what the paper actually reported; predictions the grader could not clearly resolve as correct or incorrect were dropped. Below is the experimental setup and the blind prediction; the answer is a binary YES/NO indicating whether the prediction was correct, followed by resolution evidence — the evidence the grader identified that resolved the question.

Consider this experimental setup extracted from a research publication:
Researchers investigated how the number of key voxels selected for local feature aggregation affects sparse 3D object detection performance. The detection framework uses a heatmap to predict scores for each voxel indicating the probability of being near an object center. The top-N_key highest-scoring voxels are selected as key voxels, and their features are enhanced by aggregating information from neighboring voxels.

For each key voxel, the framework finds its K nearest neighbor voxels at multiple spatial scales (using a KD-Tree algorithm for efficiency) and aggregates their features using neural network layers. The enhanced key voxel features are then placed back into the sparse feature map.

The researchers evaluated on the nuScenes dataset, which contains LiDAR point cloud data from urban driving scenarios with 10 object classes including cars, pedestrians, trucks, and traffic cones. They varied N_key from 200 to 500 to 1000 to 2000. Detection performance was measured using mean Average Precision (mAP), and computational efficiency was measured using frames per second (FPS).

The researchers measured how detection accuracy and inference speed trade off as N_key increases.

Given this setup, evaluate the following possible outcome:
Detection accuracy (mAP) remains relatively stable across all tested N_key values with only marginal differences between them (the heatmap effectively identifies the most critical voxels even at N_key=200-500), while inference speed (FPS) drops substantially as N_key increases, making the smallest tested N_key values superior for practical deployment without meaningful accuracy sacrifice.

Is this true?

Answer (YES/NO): NO